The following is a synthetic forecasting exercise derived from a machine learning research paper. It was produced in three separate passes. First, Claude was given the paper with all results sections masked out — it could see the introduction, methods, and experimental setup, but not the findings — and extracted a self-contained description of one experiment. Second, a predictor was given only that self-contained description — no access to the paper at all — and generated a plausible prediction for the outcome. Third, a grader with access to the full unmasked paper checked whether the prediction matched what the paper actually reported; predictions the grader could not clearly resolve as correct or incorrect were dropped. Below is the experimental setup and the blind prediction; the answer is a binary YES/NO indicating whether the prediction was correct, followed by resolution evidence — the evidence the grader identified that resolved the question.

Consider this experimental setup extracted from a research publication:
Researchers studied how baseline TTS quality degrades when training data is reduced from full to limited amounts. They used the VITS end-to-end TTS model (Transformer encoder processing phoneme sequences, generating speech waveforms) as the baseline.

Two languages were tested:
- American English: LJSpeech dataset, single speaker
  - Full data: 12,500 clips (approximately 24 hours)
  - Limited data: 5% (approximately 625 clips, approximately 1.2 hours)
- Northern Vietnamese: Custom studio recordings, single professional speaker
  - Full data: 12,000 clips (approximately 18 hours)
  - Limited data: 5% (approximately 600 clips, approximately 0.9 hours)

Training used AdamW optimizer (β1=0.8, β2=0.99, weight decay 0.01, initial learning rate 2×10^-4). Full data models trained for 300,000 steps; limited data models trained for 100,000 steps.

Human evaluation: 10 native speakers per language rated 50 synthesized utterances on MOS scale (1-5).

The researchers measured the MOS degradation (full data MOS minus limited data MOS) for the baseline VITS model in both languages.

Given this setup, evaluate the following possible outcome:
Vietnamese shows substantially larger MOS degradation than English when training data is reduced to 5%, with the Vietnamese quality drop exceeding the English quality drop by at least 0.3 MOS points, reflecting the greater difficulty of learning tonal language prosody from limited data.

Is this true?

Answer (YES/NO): YES